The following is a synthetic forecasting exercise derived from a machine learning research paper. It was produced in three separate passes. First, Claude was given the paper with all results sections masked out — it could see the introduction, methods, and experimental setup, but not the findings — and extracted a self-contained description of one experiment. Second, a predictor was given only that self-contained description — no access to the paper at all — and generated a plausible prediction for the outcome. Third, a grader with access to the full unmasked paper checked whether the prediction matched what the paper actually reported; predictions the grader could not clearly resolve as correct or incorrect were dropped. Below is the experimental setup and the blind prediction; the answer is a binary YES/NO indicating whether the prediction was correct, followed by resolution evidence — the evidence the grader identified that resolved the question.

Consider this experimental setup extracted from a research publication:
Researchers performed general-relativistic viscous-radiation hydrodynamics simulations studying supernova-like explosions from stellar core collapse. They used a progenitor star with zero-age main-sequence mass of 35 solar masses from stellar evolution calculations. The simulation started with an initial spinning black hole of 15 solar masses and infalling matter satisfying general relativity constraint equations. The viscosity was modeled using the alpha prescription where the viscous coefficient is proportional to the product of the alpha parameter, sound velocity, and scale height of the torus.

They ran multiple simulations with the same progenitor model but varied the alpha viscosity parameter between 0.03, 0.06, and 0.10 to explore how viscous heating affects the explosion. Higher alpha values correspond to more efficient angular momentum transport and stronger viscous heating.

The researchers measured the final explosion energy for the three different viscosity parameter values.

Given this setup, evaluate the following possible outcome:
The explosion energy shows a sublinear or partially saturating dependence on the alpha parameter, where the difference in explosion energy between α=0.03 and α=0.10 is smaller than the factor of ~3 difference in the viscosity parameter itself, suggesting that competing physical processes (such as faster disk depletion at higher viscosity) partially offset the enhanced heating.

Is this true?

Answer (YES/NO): YES